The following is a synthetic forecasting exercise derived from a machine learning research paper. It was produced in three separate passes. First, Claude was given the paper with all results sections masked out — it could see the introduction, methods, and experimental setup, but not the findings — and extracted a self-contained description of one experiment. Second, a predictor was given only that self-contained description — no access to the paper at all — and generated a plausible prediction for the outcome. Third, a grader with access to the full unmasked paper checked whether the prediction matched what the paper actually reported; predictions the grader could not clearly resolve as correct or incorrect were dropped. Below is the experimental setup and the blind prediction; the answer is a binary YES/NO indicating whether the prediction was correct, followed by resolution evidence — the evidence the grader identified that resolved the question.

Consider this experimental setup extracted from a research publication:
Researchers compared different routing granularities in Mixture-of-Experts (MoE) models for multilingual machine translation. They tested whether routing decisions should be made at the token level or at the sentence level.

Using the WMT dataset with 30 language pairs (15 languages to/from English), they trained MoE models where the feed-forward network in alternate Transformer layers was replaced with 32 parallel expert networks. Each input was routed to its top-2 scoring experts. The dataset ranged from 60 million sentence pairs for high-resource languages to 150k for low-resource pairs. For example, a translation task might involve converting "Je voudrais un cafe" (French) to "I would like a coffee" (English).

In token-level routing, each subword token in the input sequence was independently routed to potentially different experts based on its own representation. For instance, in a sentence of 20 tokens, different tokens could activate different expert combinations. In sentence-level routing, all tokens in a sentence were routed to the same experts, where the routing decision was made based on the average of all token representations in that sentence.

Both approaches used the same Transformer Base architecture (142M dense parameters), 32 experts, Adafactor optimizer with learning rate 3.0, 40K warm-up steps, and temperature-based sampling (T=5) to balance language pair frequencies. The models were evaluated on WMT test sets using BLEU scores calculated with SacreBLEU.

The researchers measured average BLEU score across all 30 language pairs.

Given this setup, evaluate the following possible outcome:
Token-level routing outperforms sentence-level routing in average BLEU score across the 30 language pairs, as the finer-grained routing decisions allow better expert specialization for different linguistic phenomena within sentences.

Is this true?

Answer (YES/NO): YES